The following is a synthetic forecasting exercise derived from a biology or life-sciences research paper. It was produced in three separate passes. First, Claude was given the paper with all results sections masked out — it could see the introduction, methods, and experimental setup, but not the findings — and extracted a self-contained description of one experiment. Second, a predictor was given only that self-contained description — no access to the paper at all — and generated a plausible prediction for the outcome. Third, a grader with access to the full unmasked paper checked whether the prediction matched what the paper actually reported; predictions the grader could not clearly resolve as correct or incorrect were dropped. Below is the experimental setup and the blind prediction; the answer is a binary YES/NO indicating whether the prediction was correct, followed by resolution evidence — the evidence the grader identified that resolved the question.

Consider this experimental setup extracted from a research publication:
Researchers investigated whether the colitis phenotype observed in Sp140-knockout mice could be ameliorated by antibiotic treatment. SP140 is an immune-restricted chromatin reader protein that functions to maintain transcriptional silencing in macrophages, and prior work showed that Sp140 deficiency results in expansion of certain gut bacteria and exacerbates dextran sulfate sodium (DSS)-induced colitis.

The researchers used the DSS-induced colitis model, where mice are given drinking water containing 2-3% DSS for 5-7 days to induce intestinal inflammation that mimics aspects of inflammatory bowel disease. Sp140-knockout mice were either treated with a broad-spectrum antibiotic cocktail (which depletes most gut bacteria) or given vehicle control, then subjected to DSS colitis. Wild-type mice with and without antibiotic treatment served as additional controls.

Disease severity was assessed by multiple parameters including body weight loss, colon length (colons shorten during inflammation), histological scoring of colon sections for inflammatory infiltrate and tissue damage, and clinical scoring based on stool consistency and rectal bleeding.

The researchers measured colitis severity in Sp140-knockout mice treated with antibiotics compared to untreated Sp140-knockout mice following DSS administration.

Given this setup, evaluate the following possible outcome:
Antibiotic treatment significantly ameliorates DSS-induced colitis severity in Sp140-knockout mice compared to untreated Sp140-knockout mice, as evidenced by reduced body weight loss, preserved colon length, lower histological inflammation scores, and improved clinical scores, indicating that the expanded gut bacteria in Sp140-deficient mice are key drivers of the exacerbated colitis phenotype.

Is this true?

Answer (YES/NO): YES